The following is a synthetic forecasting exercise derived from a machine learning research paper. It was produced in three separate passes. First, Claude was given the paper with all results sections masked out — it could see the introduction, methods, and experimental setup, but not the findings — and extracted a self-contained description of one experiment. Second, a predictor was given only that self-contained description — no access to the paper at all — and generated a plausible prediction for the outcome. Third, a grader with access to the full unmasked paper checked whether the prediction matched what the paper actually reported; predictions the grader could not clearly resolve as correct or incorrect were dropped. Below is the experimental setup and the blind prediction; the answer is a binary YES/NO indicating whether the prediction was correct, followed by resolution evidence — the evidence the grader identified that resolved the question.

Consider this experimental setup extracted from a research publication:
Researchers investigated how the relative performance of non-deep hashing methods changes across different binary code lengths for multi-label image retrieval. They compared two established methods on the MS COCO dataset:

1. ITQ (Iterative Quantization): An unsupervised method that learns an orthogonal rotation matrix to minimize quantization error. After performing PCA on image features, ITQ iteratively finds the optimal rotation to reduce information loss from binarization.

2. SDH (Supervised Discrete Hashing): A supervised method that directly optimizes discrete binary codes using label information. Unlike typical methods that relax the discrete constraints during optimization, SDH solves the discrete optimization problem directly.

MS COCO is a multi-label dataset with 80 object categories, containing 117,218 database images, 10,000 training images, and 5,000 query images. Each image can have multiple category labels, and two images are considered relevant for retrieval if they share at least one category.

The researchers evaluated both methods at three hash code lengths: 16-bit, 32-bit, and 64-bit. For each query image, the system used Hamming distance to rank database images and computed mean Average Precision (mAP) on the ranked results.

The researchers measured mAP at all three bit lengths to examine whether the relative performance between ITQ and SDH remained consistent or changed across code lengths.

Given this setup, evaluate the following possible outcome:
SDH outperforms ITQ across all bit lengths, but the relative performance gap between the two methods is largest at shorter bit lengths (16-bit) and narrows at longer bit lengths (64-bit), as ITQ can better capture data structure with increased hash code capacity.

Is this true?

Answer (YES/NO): NO